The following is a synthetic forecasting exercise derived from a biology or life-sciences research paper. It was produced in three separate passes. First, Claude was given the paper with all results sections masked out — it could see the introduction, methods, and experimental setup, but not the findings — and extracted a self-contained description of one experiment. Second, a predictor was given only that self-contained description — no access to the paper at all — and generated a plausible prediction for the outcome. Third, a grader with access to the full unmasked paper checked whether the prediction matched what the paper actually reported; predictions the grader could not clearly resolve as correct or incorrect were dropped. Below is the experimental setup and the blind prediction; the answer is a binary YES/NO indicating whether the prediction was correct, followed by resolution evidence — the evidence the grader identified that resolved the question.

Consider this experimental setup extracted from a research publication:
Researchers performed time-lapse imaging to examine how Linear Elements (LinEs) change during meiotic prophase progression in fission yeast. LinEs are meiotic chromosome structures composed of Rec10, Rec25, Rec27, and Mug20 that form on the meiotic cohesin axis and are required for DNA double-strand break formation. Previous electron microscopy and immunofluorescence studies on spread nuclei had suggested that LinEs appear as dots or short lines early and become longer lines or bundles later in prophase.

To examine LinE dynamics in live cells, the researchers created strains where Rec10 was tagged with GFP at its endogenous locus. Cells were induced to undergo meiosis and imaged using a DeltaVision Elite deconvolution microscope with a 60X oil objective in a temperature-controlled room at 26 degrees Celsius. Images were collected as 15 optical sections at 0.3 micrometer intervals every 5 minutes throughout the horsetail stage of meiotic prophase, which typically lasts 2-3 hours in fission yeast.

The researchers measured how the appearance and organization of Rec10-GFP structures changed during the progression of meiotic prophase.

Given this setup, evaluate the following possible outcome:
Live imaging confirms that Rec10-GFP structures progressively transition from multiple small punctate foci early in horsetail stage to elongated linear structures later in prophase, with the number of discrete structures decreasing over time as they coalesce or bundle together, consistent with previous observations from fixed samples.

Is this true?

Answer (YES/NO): NO